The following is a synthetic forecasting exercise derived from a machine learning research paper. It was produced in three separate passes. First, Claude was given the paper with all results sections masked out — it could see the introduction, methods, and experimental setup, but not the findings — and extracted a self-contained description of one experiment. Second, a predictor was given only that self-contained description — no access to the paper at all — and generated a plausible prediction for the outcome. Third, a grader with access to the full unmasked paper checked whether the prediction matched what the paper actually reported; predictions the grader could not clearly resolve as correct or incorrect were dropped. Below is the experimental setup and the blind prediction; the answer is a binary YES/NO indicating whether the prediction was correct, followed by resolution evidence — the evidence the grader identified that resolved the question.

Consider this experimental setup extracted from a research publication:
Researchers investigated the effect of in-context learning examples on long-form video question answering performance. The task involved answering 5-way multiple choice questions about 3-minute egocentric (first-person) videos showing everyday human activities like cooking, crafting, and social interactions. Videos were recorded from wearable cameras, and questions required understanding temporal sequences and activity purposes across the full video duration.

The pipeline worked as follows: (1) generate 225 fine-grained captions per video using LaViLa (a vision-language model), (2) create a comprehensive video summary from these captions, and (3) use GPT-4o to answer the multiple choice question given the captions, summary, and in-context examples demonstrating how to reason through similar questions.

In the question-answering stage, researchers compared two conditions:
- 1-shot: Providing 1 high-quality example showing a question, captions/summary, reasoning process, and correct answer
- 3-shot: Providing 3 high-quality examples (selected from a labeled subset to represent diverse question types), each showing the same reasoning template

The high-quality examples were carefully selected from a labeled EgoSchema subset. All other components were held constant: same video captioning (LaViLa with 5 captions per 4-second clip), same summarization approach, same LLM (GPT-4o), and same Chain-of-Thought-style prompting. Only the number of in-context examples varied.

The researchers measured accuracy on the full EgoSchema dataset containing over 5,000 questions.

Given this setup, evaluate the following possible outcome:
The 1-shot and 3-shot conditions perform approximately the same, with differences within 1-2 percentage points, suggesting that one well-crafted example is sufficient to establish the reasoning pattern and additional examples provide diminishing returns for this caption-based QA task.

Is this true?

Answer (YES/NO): YES